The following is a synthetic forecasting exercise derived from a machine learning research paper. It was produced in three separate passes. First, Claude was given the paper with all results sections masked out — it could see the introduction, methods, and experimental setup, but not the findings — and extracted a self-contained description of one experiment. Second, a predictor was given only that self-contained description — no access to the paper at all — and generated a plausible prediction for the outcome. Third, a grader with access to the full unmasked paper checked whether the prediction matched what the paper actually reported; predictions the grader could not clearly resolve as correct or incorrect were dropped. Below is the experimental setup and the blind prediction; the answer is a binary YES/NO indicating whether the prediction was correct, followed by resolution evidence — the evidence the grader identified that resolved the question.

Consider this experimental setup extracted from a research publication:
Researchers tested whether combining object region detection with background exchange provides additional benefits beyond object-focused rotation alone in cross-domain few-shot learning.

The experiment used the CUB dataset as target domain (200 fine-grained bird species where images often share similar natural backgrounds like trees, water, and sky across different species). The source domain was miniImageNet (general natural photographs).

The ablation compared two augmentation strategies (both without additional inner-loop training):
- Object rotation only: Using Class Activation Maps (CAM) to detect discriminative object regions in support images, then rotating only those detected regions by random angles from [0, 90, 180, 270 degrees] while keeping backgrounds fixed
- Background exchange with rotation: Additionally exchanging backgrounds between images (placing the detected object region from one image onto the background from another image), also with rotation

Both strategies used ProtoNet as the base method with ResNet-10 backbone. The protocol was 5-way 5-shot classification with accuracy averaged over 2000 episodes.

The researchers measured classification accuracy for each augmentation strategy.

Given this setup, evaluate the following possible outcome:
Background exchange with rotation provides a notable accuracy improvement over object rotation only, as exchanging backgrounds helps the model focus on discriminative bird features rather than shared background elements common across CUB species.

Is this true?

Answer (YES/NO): NO